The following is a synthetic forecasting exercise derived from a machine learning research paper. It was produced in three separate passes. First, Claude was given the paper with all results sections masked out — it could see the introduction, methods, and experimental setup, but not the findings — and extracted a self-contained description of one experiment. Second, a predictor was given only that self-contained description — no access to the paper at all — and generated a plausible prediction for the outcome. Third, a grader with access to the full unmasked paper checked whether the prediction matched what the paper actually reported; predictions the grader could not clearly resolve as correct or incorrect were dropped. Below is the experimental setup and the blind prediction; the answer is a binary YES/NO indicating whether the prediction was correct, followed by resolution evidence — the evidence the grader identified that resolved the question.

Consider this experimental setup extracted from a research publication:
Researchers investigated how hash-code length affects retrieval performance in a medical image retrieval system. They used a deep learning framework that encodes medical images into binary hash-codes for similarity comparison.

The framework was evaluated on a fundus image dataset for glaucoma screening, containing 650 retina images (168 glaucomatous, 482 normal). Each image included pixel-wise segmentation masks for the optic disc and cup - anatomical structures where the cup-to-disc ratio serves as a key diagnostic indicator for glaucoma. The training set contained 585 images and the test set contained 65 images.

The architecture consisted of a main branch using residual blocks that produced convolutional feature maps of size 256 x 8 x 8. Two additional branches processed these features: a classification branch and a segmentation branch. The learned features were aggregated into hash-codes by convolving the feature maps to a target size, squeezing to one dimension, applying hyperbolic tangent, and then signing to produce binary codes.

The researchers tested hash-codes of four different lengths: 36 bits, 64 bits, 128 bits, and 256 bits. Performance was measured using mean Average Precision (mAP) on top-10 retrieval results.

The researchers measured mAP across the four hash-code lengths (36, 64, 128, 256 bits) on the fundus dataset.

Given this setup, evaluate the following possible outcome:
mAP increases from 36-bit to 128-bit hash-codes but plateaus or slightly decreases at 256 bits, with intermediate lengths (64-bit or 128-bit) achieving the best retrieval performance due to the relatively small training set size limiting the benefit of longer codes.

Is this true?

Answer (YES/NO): NO